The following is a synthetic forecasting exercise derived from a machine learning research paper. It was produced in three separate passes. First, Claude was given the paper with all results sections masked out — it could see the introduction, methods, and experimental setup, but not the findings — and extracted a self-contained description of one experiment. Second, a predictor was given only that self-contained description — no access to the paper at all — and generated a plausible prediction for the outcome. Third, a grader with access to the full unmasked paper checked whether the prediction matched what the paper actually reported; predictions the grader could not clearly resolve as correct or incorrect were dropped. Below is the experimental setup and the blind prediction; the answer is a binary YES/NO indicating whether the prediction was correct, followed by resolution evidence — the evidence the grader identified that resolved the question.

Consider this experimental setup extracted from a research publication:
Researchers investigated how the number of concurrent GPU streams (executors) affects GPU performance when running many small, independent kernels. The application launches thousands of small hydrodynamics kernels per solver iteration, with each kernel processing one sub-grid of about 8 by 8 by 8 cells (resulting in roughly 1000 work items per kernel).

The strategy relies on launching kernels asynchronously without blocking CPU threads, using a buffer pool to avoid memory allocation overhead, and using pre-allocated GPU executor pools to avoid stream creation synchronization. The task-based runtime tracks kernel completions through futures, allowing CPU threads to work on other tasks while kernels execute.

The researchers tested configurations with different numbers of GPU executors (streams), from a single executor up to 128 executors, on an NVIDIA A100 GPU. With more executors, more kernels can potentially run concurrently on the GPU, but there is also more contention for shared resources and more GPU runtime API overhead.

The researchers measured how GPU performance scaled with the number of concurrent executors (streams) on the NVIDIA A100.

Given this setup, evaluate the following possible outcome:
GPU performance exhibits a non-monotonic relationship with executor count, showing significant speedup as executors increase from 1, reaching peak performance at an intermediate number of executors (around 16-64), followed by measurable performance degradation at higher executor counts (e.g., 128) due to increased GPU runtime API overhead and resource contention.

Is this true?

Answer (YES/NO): NO